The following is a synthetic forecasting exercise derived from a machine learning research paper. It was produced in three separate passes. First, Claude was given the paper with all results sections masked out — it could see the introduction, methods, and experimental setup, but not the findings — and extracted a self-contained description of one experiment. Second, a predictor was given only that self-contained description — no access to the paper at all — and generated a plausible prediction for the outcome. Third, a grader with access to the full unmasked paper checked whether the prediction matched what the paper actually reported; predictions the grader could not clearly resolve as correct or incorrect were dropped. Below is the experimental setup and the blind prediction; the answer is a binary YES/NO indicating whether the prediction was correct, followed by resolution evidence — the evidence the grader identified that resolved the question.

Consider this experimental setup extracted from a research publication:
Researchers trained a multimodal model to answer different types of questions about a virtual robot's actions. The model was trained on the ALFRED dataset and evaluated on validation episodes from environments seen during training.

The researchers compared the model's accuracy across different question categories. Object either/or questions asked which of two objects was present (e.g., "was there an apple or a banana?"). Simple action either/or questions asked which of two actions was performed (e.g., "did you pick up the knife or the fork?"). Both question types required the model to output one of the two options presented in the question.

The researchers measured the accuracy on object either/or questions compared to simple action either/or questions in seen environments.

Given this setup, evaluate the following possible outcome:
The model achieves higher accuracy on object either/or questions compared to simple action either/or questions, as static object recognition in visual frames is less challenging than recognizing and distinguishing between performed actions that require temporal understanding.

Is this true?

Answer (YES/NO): YES